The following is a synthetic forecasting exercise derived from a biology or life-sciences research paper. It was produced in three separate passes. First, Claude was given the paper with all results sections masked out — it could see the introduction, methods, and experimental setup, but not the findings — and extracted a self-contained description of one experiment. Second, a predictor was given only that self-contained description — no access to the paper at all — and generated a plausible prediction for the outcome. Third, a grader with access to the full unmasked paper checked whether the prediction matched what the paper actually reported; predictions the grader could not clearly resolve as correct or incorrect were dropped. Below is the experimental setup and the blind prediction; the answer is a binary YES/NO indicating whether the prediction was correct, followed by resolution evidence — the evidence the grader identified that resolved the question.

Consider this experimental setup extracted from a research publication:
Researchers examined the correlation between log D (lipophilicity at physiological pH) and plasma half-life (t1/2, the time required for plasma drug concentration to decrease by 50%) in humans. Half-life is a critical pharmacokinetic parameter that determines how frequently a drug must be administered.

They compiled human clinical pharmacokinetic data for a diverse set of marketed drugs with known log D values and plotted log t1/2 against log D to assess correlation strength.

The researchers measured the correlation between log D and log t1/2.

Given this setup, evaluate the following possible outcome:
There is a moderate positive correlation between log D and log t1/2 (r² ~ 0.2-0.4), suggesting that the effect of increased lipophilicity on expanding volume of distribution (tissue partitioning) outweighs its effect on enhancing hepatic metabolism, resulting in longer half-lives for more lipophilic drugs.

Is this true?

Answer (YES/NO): NO